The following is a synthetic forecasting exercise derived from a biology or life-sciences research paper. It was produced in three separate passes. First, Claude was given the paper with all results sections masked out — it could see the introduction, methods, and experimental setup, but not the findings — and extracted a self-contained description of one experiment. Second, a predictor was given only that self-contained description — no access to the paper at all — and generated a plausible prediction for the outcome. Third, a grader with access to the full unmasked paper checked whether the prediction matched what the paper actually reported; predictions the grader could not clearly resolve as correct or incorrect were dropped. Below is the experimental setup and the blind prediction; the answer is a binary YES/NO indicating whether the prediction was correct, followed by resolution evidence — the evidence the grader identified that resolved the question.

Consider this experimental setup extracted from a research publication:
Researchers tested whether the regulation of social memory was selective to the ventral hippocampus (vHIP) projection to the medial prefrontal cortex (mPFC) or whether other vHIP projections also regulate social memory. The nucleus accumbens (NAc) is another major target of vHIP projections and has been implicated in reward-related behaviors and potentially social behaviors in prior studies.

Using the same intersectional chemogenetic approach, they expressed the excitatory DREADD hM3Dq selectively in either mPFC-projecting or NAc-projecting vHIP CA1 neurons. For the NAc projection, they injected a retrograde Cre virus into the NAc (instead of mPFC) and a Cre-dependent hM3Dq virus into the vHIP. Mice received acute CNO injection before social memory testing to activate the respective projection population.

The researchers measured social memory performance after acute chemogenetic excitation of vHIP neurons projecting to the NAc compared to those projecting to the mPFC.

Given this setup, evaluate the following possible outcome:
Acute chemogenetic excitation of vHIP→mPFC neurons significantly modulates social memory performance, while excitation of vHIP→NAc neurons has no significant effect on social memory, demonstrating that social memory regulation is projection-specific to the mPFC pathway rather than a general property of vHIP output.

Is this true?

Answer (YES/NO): YES